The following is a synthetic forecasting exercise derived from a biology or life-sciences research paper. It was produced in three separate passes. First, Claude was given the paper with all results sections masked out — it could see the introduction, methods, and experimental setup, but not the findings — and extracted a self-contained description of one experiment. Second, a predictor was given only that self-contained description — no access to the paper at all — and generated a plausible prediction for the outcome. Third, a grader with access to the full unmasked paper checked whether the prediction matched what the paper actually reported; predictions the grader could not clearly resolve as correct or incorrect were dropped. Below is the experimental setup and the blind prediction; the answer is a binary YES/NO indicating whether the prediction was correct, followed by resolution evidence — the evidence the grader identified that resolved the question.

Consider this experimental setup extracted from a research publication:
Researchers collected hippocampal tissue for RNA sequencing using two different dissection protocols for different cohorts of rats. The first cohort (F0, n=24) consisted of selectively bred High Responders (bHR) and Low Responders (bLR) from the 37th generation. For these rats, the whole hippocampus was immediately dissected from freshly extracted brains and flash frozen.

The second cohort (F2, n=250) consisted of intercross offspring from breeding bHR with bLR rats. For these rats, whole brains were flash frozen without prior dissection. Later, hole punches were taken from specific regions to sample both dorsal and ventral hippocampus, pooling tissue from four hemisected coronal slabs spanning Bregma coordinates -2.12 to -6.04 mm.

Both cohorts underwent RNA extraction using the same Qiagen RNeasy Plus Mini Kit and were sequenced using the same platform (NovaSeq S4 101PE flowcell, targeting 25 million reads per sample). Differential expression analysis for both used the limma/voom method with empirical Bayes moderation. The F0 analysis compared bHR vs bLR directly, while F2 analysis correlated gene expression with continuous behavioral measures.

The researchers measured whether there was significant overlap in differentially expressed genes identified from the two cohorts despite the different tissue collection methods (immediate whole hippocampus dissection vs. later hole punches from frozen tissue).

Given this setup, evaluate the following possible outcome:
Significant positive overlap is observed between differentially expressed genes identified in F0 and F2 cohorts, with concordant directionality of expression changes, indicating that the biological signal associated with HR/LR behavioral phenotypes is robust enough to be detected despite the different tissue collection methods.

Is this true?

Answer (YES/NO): YES